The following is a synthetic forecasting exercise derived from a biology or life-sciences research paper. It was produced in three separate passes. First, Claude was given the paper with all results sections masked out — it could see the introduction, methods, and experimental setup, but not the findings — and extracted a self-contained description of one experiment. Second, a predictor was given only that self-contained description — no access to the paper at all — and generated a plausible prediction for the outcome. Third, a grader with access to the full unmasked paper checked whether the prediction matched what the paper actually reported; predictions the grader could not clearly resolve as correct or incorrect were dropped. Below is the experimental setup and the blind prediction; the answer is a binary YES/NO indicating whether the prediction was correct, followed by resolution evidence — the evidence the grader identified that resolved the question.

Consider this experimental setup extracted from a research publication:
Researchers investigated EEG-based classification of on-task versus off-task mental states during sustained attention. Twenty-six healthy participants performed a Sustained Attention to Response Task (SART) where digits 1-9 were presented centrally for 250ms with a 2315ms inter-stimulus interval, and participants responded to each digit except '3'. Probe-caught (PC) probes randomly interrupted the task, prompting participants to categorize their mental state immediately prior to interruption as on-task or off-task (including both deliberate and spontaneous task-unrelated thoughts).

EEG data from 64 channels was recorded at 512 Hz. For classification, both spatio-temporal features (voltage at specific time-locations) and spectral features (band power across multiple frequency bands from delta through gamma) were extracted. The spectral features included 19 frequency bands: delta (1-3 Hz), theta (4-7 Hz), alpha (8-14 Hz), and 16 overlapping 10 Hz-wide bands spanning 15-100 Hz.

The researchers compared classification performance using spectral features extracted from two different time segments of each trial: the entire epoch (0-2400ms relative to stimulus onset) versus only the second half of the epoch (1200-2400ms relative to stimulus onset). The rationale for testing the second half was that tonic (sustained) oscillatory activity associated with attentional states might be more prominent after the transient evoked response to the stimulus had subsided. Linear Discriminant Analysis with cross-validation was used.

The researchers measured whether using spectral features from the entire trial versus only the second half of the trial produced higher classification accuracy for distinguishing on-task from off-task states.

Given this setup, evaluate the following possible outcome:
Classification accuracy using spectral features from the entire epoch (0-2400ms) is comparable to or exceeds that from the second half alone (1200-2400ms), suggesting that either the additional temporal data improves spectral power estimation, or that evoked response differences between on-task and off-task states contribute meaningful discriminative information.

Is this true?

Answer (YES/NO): YES